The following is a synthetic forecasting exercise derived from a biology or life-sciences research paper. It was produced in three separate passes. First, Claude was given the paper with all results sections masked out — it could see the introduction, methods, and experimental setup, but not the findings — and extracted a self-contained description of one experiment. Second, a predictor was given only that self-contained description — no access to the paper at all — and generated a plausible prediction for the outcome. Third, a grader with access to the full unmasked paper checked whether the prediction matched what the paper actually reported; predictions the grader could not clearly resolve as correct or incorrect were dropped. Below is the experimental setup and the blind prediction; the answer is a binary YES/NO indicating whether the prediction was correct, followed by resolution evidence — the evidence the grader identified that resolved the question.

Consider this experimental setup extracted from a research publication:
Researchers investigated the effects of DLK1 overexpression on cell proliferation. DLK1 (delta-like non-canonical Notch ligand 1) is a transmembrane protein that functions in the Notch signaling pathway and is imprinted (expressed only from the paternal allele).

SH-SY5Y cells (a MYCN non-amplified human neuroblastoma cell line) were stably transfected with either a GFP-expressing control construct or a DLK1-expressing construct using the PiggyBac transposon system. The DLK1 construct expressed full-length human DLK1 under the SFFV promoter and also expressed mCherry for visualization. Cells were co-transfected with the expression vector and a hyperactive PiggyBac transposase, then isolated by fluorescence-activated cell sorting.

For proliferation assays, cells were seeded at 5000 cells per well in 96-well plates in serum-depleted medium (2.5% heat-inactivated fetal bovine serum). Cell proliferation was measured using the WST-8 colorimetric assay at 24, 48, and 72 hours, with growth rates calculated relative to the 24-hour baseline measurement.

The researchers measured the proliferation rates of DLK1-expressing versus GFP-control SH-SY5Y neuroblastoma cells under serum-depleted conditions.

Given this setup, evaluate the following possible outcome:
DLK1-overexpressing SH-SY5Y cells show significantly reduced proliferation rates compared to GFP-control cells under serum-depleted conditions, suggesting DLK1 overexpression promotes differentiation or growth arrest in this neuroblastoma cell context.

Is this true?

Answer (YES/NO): NO